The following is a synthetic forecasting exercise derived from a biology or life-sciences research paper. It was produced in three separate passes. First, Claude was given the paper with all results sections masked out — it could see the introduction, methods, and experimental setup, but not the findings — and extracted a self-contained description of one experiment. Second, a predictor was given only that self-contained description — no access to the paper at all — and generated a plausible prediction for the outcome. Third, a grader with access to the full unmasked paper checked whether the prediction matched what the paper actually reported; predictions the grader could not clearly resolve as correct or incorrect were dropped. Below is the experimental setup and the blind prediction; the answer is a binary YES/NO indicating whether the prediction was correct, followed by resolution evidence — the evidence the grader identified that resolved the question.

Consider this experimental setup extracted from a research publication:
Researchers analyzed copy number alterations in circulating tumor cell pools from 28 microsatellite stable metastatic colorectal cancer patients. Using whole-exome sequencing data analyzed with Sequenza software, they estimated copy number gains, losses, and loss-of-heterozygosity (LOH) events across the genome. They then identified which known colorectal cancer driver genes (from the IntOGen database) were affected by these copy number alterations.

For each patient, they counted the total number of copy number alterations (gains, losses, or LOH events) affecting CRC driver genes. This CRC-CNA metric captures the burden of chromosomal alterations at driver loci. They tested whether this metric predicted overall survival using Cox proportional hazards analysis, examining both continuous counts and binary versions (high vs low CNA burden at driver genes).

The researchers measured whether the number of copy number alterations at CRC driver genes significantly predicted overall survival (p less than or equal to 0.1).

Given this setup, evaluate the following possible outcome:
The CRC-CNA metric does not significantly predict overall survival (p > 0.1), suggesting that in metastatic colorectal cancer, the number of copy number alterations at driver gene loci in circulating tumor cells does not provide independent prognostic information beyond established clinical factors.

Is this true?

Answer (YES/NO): YES